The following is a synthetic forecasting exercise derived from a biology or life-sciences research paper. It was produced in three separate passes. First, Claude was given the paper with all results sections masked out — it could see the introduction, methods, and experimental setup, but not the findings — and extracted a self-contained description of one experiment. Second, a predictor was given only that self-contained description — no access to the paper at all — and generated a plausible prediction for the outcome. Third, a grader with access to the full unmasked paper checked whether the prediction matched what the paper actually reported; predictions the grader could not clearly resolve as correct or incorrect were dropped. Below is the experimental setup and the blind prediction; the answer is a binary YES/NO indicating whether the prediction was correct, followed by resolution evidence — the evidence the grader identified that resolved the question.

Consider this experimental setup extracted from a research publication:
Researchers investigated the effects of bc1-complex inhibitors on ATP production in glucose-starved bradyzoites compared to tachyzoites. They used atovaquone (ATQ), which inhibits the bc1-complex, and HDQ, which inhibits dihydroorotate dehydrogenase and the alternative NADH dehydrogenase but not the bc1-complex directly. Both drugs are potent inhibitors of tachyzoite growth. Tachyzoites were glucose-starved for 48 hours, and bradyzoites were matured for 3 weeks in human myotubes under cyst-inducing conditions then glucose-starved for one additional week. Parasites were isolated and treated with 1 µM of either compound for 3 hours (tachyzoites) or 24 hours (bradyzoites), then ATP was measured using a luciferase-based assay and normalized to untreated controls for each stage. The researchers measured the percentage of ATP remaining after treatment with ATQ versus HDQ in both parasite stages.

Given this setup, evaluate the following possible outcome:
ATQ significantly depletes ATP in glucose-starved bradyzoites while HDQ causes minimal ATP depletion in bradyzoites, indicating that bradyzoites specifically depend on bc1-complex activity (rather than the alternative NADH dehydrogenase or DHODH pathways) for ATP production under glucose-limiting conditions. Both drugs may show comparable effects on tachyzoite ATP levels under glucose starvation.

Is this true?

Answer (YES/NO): YES